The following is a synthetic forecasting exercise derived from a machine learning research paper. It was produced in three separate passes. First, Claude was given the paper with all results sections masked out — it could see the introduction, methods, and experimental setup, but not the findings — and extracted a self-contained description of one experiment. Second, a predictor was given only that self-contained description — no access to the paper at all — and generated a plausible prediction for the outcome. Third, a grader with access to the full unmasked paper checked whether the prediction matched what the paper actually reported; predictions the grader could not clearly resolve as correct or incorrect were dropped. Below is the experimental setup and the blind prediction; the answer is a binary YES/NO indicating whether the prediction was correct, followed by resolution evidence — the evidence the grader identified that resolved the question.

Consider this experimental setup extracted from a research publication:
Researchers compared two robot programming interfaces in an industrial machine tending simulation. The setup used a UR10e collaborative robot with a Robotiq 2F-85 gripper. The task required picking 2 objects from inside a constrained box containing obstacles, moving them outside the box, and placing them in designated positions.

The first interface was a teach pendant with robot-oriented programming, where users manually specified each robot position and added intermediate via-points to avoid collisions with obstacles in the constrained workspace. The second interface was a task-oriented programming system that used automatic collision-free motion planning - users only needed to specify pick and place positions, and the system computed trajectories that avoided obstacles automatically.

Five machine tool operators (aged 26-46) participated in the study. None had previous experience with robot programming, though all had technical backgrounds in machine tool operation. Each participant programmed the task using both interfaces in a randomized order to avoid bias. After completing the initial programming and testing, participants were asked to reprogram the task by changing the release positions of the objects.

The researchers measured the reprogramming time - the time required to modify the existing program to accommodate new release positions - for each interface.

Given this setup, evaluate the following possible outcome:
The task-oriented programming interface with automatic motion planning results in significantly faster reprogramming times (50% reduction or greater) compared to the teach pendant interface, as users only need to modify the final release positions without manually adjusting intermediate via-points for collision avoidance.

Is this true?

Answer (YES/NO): NO